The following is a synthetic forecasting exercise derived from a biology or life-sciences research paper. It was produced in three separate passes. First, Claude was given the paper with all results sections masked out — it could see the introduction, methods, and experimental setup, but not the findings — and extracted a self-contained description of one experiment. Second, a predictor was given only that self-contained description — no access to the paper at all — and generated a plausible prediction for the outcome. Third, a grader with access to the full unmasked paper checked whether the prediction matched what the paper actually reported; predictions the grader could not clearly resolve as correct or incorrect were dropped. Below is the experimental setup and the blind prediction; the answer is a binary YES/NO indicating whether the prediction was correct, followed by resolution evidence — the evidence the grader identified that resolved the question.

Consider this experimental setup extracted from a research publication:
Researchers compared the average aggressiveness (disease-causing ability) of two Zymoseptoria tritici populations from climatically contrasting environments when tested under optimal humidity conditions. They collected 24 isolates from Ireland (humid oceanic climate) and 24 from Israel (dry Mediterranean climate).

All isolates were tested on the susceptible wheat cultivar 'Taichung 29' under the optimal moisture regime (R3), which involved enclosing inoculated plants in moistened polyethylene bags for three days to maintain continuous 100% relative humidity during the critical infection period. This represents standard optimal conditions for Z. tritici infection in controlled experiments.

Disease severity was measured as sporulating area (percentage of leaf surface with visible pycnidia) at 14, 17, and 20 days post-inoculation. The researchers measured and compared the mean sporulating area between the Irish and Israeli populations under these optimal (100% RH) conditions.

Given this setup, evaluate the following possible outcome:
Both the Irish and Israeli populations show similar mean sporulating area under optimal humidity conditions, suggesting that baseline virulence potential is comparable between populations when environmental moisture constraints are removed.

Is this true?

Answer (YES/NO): YES